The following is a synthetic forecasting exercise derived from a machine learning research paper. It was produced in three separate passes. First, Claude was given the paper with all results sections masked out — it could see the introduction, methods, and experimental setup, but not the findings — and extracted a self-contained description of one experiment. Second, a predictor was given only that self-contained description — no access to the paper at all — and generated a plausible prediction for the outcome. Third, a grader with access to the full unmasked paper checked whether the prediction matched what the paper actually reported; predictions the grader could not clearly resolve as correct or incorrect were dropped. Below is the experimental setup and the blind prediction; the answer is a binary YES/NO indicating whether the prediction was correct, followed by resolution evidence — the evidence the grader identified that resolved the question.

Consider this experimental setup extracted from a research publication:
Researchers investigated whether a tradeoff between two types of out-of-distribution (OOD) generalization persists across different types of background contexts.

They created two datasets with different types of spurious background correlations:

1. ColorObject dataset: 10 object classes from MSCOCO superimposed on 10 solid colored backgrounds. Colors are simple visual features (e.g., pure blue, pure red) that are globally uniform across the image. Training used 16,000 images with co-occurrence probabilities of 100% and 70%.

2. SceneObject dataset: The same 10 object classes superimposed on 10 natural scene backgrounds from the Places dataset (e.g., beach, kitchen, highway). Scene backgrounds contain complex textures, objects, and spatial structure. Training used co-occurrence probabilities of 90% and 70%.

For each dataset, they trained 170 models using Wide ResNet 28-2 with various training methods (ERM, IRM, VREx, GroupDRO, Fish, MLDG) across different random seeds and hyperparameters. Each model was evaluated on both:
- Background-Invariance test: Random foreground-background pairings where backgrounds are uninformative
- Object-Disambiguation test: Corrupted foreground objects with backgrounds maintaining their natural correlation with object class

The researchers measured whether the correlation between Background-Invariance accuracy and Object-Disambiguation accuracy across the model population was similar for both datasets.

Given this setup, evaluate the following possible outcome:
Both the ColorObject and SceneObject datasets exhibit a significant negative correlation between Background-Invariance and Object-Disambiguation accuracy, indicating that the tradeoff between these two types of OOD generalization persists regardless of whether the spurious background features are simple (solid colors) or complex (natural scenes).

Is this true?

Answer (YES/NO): YES